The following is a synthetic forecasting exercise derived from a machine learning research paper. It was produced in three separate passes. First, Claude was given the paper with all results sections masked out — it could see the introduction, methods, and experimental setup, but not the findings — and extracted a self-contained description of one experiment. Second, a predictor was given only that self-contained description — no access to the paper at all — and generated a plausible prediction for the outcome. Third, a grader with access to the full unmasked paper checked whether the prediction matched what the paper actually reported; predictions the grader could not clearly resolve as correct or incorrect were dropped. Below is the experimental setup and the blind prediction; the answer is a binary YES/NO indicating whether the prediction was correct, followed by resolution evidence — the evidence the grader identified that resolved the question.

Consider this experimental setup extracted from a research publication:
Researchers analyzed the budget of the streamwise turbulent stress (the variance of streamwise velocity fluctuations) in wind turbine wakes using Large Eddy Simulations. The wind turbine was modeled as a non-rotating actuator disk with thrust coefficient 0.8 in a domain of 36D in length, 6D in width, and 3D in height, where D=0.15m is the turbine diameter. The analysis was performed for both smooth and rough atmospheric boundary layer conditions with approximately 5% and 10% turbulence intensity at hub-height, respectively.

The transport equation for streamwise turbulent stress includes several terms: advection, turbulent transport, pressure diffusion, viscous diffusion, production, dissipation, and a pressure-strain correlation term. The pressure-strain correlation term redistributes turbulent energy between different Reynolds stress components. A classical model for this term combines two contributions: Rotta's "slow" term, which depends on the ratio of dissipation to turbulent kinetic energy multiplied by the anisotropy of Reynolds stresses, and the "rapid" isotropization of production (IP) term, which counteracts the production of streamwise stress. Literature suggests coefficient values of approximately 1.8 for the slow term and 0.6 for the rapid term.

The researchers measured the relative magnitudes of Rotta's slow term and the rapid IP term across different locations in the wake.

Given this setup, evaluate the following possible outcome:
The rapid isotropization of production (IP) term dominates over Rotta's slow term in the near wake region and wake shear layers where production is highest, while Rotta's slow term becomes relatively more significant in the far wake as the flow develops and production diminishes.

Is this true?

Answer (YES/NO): NO